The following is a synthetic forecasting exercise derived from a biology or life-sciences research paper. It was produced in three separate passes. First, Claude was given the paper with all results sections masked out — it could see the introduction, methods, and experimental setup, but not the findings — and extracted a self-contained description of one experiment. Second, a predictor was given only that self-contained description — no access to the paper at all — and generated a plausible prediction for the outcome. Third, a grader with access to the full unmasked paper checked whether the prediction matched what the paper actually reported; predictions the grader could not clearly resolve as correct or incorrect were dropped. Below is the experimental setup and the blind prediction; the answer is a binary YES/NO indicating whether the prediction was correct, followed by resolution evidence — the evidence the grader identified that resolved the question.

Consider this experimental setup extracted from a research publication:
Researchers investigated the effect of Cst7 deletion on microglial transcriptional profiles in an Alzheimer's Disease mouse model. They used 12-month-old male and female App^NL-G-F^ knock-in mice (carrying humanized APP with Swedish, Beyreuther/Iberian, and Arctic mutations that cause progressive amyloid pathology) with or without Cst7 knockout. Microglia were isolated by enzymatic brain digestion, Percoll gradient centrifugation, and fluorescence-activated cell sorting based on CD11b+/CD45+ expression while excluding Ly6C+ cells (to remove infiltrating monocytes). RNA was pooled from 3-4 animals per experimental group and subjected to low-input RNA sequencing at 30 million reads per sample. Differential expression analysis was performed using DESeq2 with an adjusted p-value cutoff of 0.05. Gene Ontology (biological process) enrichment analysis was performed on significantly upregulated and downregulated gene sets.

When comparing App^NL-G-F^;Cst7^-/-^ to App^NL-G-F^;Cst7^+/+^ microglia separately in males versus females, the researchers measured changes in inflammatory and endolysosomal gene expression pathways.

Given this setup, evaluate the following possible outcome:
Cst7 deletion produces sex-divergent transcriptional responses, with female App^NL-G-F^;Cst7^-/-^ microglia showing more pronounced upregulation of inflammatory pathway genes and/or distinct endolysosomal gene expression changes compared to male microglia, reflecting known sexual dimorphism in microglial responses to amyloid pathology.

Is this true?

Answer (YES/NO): NO